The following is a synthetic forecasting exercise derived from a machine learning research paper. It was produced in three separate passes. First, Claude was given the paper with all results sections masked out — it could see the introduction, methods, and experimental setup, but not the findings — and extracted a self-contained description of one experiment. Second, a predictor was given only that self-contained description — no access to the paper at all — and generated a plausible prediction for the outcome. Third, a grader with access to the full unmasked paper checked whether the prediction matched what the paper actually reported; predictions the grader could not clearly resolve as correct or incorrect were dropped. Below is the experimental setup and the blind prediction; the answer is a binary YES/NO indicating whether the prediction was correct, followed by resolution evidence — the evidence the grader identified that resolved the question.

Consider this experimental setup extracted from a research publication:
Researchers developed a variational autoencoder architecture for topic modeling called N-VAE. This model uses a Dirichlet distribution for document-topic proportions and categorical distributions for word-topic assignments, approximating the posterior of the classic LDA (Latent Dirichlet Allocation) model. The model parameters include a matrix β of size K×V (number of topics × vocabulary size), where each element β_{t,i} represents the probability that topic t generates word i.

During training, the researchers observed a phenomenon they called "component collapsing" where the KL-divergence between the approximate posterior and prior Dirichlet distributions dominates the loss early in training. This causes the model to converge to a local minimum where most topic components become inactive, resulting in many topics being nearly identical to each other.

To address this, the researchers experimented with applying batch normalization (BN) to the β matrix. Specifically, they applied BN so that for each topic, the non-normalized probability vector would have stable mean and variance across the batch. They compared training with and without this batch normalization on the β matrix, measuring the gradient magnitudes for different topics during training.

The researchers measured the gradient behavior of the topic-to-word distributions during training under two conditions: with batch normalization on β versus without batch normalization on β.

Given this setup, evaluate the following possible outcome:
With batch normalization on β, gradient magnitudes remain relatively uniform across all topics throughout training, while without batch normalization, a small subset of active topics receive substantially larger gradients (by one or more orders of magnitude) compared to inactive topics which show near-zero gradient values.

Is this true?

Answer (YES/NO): YES